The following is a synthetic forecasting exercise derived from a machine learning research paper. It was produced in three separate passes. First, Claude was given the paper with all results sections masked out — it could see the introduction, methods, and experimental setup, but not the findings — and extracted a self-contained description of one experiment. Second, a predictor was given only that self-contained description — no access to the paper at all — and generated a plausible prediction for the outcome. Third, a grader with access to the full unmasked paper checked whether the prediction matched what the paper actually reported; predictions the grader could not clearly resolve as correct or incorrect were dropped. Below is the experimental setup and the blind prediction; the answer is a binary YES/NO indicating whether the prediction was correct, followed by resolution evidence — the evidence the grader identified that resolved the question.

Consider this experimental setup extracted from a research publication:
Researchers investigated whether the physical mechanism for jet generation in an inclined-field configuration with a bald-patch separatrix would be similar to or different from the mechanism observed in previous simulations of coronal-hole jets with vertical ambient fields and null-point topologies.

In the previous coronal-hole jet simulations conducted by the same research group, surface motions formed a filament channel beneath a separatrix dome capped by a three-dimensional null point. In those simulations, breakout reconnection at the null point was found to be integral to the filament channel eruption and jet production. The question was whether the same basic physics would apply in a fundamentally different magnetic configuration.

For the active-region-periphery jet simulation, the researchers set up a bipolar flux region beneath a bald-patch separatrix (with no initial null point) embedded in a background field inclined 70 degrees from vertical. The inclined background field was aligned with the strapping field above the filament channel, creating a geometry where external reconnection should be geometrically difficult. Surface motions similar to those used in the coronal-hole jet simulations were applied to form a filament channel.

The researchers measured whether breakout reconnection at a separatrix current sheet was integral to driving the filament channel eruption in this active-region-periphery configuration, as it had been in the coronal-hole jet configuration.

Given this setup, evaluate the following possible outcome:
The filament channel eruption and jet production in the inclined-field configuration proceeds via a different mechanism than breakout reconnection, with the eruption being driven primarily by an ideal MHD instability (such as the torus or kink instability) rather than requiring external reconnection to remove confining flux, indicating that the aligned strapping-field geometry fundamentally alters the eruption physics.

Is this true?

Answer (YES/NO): NO